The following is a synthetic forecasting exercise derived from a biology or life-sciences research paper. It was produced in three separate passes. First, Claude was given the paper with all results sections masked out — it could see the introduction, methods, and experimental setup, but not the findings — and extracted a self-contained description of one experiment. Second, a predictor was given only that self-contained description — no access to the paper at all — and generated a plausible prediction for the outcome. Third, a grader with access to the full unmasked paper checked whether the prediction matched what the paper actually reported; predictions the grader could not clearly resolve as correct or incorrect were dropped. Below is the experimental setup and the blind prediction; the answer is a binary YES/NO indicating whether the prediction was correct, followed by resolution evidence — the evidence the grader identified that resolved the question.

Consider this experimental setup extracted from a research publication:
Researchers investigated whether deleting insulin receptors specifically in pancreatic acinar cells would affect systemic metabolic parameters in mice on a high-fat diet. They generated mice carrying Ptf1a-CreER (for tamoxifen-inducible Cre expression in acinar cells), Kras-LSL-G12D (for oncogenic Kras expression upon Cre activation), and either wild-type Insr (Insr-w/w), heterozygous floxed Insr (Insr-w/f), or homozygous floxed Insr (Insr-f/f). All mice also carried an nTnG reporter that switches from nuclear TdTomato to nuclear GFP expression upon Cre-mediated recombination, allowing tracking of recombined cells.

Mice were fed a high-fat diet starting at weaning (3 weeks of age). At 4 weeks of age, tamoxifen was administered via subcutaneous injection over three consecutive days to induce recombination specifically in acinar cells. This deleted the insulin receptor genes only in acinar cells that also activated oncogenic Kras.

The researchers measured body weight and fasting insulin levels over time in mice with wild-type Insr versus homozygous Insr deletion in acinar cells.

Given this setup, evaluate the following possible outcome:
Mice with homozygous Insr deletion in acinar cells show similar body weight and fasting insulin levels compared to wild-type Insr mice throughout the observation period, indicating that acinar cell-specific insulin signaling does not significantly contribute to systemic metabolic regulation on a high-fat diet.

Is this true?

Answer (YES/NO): YES